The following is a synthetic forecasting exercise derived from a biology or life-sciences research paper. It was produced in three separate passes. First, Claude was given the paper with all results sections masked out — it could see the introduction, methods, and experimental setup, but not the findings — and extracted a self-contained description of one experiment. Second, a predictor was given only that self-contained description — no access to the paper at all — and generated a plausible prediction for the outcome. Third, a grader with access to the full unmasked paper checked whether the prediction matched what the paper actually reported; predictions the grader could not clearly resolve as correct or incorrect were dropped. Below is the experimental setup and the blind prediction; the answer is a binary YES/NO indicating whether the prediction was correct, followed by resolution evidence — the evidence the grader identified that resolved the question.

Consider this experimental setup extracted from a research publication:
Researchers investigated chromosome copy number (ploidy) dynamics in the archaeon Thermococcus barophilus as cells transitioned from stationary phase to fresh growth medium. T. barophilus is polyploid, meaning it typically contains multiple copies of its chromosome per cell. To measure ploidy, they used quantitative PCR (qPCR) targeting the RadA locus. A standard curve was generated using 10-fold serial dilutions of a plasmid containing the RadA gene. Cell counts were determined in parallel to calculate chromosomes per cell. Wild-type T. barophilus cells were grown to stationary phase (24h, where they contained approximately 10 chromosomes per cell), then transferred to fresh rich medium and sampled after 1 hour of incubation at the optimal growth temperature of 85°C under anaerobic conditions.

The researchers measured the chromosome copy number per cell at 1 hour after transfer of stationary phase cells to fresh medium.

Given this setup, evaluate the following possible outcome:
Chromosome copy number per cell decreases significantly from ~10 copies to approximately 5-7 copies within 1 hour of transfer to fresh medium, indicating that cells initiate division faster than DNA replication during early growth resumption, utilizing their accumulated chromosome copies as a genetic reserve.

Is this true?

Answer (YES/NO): NO